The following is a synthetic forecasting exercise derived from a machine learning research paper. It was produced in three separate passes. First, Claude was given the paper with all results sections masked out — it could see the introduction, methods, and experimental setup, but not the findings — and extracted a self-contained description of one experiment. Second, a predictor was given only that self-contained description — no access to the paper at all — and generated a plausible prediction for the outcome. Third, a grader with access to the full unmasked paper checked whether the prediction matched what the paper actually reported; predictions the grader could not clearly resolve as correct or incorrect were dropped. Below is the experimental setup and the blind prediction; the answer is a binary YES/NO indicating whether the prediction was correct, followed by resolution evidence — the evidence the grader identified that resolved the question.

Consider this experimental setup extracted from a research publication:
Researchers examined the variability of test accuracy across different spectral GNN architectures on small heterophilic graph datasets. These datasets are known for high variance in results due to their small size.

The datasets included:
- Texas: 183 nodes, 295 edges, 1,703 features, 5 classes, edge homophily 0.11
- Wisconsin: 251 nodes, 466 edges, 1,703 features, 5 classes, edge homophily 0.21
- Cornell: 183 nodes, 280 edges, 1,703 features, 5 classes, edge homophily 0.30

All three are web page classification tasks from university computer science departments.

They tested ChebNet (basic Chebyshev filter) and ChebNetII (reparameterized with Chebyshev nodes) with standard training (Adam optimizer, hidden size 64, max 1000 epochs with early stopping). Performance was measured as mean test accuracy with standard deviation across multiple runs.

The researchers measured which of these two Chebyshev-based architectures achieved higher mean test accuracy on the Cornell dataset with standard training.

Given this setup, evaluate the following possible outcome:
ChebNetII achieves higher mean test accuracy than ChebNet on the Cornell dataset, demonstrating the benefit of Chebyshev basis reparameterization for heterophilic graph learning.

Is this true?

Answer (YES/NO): NO